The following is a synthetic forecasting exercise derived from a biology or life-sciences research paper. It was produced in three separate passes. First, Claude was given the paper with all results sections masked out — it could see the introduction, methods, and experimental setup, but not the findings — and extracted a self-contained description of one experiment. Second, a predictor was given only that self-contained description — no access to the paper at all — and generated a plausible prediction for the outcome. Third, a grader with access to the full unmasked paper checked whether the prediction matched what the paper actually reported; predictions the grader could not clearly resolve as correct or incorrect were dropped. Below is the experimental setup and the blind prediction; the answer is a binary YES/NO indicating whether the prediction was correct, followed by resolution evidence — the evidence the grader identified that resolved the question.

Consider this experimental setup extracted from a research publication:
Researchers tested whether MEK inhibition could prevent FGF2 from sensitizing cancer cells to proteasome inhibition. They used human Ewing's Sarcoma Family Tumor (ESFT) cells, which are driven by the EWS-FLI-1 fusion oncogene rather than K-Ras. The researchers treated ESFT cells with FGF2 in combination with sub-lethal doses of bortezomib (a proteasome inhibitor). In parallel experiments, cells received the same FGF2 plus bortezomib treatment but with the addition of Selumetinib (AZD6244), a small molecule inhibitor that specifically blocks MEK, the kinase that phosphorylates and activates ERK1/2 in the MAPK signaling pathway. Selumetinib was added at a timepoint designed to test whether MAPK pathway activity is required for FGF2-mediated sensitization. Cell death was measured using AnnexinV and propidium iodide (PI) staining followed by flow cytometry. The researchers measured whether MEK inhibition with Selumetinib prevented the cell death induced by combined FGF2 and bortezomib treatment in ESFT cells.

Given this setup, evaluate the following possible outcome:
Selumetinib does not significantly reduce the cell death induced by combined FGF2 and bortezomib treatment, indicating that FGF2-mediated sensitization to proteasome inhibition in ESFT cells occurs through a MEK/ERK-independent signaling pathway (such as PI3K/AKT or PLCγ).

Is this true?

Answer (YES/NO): NO